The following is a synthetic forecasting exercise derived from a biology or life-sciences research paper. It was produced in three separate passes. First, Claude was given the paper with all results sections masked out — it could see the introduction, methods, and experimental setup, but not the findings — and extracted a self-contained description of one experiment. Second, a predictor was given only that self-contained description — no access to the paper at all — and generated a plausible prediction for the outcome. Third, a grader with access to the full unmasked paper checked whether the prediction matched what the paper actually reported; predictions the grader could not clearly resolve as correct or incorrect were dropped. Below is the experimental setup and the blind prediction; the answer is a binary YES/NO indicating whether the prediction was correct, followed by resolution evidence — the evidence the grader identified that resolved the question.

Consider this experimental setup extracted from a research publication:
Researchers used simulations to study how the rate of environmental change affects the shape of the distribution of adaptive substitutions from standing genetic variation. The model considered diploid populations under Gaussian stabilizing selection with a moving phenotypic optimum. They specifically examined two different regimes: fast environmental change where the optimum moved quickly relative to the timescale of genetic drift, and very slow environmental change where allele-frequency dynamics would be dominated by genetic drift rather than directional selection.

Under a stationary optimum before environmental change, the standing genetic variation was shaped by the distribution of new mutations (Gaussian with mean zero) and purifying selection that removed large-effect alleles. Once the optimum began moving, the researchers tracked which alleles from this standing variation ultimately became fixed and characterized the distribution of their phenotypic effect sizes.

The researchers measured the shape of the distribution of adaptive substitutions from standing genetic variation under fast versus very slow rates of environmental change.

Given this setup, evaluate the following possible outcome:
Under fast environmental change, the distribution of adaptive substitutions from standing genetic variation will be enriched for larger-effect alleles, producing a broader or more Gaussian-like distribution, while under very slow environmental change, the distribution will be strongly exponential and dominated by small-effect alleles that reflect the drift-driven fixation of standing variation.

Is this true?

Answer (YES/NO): NO